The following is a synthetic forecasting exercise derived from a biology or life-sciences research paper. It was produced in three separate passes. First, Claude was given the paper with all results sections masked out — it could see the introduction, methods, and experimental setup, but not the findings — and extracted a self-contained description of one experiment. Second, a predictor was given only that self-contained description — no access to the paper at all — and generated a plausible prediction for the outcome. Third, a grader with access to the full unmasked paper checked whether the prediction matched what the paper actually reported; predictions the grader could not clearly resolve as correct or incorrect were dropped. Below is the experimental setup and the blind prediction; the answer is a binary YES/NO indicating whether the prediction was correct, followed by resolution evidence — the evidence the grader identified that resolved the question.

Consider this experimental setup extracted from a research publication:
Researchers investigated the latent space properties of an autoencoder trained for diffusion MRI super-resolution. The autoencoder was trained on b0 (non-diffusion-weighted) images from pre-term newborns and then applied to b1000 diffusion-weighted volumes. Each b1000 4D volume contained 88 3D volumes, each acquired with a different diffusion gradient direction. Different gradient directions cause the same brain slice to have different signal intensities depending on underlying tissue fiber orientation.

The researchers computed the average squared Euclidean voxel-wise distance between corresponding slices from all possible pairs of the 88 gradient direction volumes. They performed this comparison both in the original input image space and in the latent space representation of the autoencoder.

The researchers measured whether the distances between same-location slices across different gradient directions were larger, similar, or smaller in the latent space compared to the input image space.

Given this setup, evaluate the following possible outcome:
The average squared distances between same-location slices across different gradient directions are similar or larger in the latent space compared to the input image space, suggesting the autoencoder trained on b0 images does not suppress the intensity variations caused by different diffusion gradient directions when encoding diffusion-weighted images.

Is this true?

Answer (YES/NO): NO